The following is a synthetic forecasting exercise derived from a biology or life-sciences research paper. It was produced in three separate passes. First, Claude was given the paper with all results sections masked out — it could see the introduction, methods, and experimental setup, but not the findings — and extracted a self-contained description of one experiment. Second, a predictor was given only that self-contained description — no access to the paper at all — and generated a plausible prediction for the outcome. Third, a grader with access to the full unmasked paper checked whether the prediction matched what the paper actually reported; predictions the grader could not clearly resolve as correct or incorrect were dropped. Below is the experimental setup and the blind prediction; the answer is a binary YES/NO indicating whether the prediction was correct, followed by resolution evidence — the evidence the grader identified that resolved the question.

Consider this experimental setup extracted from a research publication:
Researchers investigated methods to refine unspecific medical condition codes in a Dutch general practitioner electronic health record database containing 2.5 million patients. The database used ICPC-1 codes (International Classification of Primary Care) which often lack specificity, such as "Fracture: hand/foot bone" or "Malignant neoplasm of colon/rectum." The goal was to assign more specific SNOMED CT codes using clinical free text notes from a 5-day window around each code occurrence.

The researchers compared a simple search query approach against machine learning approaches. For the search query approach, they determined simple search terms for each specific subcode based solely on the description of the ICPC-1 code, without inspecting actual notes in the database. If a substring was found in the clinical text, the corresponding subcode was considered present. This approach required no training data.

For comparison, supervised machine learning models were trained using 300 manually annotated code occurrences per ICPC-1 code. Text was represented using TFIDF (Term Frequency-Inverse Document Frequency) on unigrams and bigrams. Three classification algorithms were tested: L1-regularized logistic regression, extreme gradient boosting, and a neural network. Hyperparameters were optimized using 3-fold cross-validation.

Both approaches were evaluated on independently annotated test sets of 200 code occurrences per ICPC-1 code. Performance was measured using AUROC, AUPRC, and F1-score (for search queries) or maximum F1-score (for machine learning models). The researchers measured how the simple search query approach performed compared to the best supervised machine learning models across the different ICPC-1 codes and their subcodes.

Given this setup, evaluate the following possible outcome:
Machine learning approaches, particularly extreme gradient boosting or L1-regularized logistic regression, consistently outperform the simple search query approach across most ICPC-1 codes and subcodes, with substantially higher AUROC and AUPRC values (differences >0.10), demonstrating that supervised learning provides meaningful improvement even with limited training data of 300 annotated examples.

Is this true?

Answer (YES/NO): NO